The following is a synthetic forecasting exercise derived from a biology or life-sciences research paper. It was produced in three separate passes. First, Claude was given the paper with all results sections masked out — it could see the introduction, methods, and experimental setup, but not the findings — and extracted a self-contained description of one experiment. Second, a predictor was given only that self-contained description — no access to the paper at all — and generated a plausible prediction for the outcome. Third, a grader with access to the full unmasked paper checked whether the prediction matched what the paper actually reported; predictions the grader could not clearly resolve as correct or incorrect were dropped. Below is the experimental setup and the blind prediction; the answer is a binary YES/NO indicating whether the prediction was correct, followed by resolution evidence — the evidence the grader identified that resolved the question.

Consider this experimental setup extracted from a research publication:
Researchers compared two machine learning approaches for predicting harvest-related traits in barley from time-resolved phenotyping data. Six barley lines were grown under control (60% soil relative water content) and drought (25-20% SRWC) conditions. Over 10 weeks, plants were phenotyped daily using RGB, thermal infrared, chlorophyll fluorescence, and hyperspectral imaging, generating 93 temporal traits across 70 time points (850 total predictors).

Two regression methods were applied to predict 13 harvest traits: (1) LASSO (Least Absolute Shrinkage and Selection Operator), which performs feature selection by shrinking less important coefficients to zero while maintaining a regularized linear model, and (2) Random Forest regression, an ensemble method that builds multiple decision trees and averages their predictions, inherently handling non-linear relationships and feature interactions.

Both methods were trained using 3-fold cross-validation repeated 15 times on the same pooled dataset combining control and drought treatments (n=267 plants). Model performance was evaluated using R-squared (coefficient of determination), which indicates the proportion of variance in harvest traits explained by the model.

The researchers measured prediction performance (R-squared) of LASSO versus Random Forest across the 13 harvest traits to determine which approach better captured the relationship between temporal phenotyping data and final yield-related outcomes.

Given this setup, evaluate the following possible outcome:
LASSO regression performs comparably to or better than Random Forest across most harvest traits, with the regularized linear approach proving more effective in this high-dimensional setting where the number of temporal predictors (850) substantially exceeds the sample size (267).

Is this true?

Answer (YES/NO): NO